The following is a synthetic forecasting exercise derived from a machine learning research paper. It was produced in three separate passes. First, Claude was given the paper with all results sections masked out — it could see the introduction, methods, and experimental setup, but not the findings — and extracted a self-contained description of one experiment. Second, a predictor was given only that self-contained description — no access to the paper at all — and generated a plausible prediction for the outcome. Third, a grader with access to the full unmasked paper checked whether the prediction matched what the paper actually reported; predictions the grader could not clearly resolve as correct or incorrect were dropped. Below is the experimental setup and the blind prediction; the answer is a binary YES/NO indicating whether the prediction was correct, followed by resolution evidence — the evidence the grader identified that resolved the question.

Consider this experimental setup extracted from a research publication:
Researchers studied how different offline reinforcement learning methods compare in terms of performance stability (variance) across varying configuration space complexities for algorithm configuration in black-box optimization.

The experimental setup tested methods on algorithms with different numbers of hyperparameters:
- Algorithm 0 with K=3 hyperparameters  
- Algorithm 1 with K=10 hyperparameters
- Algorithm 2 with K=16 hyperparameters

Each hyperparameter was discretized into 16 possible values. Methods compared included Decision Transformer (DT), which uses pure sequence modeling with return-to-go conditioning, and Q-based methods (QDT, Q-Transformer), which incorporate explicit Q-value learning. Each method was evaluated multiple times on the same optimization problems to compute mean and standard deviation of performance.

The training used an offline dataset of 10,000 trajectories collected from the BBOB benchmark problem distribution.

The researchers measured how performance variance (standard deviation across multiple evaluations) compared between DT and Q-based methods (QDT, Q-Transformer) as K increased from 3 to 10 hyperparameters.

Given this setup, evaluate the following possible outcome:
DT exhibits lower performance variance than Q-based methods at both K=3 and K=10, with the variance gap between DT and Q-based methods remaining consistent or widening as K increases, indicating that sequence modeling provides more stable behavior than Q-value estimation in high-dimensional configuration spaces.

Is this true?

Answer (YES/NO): NO